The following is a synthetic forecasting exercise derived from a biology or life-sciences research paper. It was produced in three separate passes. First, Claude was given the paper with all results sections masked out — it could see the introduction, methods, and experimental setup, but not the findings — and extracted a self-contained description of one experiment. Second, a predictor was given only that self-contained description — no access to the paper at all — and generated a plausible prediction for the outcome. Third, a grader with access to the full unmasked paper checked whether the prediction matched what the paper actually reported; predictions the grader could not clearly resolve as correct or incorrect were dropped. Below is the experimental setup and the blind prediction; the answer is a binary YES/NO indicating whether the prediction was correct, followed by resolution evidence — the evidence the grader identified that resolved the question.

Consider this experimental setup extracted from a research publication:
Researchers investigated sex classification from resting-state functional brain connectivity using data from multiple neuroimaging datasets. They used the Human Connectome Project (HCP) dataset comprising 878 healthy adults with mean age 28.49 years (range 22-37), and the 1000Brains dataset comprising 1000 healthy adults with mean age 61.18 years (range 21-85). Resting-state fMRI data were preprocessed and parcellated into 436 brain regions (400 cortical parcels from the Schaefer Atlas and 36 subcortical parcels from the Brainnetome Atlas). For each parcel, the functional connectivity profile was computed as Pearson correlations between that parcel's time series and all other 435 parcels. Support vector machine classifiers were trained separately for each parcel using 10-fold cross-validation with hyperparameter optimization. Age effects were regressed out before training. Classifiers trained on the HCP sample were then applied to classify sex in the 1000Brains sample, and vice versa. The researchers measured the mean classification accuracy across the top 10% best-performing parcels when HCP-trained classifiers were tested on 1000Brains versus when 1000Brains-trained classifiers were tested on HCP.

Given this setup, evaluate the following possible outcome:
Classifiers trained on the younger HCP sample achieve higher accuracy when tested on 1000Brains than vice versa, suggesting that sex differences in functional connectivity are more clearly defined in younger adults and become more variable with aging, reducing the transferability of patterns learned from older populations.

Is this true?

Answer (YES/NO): NO